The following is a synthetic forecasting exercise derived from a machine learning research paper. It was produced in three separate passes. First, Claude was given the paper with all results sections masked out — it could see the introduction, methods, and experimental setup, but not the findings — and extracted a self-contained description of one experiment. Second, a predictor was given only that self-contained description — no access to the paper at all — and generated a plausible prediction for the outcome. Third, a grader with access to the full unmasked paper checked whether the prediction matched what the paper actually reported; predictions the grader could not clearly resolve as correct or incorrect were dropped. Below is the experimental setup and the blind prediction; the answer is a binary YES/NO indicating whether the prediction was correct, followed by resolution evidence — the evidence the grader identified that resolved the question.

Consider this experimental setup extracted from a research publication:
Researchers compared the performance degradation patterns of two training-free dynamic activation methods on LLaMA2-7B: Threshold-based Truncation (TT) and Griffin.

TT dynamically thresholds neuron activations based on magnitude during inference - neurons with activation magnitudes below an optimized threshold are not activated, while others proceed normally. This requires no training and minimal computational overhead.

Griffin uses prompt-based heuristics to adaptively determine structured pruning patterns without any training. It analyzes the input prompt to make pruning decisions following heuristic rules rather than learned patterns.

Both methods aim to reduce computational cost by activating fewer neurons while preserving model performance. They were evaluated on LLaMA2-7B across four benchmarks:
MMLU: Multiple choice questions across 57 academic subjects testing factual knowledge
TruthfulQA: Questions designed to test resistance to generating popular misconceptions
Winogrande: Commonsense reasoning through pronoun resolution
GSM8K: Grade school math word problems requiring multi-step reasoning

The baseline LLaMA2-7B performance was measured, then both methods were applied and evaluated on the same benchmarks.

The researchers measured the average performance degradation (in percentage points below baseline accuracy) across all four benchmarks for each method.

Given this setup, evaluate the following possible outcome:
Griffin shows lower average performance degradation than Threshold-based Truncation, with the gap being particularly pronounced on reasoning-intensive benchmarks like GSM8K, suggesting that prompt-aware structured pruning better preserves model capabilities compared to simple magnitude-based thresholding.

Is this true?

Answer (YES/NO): NO